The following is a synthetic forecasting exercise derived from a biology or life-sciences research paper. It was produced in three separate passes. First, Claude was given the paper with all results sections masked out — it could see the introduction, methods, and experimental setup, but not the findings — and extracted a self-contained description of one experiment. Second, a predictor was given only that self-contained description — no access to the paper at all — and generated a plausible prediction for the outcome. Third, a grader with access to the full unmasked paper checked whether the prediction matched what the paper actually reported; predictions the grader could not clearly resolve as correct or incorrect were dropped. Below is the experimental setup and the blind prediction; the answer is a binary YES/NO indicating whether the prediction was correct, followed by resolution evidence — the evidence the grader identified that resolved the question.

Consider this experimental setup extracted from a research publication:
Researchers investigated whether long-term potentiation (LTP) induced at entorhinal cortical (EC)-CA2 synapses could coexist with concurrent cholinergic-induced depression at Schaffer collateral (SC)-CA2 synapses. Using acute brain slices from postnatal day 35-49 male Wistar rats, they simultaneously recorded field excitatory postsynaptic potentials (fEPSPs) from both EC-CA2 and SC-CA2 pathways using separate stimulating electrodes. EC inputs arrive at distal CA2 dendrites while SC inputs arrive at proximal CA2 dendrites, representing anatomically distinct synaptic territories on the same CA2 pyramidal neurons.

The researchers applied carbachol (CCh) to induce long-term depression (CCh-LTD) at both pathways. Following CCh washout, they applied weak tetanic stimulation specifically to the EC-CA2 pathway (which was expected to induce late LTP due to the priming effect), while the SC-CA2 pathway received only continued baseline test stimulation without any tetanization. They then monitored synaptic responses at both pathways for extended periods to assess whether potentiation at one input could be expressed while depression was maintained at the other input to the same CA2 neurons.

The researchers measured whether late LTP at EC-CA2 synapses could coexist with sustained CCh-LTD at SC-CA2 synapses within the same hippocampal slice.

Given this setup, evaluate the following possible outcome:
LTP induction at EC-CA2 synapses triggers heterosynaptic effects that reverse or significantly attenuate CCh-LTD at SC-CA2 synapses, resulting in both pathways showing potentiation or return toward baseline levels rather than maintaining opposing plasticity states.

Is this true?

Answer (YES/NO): NO